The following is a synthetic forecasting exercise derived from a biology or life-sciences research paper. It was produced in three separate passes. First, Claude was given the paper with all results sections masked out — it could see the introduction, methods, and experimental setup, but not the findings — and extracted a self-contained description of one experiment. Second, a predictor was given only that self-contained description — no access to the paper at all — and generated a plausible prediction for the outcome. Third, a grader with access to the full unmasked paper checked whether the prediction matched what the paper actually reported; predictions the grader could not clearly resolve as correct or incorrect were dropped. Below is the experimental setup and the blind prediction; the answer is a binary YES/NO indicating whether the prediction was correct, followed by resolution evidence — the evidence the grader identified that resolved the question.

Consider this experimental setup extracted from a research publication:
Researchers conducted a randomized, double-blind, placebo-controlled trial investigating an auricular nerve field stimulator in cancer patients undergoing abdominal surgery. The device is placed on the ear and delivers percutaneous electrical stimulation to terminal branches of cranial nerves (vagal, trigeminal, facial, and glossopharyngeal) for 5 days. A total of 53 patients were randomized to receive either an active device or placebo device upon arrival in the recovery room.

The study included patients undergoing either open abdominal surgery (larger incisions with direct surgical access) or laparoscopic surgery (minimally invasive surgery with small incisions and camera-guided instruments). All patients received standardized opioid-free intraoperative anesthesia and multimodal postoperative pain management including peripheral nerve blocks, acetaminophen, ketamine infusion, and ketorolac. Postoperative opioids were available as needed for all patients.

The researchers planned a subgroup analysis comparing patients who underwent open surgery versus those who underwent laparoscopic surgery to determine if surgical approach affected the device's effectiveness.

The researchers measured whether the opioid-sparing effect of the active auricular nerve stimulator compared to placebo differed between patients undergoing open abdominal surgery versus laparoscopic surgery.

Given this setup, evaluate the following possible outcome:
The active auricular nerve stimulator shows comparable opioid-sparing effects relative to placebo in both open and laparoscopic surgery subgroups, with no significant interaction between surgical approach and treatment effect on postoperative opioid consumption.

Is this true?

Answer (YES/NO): NO